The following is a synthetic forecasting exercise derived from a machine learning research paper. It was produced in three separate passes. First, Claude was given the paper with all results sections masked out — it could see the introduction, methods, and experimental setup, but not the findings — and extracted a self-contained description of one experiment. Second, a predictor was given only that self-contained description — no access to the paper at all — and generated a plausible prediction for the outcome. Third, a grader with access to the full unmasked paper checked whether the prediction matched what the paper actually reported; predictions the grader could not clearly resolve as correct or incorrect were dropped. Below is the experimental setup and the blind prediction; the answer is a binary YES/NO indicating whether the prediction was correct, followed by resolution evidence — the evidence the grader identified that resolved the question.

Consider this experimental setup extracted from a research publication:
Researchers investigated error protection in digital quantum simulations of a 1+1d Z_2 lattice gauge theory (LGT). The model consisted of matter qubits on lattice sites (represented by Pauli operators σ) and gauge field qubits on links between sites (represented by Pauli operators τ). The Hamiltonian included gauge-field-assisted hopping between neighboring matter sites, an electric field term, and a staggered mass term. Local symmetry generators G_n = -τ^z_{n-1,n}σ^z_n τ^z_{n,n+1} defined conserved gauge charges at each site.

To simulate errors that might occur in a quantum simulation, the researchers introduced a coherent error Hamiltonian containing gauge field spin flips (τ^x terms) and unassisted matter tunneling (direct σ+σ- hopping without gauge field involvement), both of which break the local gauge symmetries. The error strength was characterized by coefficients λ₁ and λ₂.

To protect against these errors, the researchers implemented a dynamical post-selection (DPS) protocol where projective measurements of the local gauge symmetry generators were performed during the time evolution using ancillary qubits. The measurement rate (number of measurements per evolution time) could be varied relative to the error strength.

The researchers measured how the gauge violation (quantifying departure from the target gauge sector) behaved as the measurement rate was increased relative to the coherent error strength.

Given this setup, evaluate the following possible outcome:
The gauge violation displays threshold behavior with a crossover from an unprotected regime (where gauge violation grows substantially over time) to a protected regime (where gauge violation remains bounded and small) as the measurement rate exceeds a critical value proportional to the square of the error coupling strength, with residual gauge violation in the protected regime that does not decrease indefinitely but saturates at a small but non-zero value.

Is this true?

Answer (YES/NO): NO